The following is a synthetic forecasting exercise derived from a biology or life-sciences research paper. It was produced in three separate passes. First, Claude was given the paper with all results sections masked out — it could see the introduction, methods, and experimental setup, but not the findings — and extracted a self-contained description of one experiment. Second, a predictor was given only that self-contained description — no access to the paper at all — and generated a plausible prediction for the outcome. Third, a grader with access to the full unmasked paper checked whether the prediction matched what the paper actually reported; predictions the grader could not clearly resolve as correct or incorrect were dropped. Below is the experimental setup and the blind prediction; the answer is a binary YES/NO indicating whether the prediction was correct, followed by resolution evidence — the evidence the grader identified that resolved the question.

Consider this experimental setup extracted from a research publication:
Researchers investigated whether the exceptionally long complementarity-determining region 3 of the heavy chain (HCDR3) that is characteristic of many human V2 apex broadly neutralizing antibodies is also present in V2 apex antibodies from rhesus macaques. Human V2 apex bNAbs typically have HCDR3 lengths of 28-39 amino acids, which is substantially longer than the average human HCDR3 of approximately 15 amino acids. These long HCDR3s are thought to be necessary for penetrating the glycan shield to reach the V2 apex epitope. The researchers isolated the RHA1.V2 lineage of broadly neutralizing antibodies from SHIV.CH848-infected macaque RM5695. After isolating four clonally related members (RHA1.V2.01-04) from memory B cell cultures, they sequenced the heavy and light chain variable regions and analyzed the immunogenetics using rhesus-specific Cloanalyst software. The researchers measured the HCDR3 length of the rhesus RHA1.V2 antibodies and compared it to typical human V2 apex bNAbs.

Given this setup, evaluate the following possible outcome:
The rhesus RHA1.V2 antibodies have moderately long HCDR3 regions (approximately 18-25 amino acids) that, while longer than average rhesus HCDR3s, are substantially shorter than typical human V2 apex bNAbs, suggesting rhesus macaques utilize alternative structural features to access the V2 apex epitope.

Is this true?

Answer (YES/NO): NO